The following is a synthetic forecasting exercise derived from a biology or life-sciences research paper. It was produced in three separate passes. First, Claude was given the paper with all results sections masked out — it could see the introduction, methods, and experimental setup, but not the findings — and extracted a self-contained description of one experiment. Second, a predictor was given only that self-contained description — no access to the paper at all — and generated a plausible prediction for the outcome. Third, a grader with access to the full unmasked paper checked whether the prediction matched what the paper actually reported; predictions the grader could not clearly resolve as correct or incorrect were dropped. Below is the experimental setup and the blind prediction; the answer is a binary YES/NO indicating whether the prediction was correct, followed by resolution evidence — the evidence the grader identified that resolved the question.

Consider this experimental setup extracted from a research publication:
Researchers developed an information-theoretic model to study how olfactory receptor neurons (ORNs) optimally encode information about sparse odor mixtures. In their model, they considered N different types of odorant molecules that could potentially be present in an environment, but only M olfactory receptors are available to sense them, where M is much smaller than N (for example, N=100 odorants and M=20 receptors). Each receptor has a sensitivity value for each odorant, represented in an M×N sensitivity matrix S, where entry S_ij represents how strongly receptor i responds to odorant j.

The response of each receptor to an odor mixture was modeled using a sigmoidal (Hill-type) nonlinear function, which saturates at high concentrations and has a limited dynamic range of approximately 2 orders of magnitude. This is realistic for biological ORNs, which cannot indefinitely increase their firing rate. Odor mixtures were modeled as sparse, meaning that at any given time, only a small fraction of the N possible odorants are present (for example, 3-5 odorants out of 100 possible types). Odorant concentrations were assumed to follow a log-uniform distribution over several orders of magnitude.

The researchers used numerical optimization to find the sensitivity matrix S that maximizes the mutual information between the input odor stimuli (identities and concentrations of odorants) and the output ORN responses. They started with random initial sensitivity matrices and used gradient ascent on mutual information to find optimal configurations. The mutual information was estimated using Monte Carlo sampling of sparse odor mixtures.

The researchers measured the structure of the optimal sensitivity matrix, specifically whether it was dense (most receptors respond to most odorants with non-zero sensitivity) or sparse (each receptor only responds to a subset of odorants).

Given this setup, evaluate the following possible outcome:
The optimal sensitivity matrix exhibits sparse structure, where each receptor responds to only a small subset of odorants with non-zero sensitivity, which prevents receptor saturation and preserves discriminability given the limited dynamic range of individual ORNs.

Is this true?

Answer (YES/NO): YES